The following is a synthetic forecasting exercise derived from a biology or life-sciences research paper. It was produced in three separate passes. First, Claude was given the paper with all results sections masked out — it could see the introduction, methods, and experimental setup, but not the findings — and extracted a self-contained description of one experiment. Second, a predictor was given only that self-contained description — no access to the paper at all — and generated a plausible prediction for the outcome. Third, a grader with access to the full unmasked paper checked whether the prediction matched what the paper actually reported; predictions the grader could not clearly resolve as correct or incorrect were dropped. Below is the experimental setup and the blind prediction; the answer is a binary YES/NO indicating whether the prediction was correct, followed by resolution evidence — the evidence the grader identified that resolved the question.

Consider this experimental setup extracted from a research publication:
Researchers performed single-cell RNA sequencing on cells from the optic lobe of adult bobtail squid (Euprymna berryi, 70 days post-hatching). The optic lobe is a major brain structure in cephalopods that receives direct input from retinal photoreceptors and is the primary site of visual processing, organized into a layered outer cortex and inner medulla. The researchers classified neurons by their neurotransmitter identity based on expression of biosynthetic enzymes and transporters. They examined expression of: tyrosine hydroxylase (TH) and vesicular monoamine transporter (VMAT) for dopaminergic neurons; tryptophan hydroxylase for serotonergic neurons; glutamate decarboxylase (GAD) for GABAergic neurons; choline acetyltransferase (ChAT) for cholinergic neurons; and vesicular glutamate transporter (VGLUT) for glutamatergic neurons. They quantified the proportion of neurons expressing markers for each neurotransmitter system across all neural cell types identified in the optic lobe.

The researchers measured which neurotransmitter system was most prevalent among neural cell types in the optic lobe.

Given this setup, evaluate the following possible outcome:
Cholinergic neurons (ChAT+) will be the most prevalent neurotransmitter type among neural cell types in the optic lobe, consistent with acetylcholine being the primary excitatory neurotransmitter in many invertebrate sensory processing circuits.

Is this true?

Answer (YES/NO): NO